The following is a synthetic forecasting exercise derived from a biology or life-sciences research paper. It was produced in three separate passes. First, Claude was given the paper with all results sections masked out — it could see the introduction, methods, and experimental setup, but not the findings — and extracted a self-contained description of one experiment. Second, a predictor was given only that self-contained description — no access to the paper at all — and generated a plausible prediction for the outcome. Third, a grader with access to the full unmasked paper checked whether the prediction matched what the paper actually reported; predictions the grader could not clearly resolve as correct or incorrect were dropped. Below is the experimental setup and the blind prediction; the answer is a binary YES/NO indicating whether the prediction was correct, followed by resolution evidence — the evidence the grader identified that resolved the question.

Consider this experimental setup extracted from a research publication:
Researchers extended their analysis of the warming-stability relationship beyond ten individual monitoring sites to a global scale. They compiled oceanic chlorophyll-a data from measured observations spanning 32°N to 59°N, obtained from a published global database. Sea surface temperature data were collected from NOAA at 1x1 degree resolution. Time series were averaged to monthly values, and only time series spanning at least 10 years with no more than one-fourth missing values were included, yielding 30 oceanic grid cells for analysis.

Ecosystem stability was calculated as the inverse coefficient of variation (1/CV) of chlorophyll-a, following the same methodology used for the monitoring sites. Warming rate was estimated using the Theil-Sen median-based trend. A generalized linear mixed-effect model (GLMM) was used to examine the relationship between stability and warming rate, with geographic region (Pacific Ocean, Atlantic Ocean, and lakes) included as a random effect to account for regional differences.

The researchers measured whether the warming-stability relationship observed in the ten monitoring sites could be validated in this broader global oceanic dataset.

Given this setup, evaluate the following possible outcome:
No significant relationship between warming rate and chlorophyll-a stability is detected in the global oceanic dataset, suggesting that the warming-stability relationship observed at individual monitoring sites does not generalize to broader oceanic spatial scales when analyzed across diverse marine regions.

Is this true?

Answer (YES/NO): NO